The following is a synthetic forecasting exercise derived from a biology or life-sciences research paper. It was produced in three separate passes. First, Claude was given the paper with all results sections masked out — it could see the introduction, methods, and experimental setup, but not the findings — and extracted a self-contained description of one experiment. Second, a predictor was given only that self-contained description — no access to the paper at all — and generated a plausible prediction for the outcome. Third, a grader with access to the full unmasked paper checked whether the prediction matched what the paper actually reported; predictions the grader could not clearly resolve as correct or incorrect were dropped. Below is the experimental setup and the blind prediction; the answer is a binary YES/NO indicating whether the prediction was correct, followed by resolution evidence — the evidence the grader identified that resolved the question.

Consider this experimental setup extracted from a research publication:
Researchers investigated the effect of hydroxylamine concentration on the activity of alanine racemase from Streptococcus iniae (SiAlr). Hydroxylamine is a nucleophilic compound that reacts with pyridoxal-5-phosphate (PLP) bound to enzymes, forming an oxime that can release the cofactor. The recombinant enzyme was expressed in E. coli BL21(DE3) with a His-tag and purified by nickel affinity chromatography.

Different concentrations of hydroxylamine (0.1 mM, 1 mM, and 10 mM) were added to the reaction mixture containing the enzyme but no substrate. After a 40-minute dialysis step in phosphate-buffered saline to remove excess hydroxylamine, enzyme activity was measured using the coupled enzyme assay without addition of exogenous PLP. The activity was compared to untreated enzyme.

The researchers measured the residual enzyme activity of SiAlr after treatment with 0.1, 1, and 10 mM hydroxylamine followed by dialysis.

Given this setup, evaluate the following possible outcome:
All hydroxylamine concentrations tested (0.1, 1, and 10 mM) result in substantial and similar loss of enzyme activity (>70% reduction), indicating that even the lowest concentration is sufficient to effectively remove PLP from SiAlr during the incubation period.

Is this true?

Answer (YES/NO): NO